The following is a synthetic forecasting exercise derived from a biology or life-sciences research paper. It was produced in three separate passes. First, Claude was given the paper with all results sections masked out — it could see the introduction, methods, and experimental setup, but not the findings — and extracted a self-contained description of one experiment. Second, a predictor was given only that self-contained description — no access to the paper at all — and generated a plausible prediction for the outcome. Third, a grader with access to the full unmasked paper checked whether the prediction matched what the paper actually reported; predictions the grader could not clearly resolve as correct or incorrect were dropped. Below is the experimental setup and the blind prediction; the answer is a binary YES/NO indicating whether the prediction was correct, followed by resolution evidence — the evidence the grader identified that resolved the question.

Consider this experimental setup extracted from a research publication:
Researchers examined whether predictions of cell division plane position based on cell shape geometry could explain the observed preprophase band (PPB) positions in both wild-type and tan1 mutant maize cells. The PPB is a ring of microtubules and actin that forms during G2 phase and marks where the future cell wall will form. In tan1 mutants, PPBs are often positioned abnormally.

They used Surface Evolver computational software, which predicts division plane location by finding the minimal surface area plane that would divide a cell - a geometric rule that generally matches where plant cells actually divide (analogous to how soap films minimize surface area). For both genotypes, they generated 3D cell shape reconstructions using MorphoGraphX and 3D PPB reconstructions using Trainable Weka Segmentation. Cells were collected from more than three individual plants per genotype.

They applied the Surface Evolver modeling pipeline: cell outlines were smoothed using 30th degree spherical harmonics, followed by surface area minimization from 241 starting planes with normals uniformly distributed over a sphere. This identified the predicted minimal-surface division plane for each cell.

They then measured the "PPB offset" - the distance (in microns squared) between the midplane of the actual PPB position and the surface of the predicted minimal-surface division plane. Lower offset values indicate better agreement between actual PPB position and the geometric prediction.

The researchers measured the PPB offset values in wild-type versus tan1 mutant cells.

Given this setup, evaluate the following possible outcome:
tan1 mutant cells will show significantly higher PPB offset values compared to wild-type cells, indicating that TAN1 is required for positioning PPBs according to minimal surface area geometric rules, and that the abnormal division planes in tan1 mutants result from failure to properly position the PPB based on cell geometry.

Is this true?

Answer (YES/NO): NO